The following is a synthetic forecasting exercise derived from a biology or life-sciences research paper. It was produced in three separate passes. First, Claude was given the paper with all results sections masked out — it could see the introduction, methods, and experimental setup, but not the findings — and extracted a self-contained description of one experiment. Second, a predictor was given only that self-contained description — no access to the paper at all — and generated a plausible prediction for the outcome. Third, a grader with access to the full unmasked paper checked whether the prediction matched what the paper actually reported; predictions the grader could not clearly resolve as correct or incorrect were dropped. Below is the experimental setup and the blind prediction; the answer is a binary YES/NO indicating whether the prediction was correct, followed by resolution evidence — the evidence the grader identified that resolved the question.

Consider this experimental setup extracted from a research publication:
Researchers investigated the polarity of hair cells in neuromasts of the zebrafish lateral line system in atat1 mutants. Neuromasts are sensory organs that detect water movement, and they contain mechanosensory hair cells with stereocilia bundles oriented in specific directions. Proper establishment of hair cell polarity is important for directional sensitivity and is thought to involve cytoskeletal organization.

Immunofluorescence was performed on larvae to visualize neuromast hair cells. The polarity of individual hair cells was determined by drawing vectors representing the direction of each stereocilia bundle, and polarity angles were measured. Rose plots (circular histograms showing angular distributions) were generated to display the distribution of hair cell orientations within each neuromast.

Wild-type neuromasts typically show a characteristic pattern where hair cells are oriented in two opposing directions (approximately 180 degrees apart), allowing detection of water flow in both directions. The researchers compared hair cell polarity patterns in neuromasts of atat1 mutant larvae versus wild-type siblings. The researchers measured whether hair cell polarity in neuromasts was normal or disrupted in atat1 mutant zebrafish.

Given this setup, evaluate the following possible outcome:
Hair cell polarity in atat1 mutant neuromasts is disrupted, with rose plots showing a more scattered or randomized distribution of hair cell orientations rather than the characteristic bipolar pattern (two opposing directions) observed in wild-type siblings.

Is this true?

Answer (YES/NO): NO